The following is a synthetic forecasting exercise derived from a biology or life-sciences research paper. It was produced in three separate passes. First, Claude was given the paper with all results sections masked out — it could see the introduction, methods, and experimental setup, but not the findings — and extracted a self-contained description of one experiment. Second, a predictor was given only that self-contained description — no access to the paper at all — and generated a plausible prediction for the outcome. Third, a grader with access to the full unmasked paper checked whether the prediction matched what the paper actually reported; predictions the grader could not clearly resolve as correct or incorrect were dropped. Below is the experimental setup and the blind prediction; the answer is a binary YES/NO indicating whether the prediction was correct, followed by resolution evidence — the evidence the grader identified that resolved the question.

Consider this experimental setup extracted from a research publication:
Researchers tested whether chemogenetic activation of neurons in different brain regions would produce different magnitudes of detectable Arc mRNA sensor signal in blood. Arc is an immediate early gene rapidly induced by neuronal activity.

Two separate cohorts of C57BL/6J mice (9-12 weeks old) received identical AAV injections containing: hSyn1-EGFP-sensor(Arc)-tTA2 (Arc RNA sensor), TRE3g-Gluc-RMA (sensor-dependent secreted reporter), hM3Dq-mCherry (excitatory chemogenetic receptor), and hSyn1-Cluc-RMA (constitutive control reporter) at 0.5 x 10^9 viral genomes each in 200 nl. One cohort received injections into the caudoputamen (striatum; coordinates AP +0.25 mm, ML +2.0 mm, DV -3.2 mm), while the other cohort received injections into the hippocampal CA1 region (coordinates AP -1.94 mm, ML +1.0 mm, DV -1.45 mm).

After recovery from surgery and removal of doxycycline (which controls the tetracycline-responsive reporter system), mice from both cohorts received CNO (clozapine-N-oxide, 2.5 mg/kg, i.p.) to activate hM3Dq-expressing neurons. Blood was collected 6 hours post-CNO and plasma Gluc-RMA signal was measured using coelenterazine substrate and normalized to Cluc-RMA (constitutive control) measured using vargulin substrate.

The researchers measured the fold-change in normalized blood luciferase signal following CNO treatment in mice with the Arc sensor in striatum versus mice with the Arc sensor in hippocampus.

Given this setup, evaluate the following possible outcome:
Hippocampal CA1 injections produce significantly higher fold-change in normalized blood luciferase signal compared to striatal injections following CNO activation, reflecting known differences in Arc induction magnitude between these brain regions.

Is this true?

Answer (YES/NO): YES